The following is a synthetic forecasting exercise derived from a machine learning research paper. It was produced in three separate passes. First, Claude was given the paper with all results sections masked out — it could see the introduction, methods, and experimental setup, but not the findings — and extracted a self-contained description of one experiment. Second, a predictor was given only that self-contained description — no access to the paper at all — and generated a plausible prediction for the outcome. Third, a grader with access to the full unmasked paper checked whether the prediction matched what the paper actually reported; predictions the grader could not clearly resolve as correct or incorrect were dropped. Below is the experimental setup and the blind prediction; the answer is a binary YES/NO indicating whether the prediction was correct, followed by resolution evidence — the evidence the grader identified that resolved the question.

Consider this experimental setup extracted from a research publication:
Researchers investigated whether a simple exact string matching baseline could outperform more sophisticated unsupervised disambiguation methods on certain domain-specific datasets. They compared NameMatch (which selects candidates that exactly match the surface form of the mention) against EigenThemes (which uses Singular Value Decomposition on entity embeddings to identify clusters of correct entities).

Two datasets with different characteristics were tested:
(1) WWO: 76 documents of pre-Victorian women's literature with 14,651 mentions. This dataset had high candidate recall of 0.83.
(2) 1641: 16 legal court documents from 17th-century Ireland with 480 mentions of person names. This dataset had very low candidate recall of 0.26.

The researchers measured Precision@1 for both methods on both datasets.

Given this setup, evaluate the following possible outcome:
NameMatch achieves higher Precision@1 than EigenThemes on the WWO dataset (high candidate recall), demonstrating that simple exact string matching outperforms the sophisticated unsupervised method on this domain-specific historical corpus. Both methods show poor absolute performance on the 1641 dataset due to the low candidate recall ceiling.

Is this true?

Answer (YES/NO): YES